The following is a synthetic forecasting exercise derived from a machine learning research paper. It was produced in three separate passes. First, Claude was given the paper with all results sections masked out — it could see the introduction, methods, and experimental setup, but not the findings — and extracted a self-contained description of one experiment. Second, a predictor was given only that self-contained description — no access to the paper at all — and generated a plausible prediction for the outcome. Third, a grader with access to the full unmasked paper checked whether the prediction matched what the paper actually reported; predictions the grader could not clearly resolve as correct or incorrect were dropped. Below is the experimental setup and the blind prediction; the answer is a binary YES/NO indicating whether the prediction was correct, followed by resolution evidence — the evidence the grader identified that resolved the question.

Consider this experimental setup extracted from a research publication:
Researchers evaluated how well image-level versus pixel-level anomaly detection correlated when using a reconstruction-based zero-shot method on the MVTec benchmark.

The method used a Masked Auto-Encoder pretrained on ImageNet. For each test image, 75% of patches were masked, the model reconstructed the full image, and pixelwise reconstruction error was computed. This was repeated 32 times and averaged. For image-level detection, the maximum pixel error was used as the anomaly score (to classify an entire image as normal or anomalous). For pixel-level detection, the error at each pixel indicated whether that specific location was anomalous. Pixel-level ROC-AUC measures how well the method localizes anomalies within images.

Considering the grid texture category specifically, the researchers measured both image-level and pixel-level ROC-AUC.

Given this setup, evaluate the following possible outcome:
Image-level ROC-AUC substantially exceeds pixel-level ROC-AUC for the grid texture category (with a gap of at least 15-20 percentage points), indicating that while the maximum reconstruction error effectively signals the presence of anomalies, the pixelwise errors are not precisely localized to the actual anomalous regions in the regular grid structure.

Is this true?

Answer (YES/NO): NO